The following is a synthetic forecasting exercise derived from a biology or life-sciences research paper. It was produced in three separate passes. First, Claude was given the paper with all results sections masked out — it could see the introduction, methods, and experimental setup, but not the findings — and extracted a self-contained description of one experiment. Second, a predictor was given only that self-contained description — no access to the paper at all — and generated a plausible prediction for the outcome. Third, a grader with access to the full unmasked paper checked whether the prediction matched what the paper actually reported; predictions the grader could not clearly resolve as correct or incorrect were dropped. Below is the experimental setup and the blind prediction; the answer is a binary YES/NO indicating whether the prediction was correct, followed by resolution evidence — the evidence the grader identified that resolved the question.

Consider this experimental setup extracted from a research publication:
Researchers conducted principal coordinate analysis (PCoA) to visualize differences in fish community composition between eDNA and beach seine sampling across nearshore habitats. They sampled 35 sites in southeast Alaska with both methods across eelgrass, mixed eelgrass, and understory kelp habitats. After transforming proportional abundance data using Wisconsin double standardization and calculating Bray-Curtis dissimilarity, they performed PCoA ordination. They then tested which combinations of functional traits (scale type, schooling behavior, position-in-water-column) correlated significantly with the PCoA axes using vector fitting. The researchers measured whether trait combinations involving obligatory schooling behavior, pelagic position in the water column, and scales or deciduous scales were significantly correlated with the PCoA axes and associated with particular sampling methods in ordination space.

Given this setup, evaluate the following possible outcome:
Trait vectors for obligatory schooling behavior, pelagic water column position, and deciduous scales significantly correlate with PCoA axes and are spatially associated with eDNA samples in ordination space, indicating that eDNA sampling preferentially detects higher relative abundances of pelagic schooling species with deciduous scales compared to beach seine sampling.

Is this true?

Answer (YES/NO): YES